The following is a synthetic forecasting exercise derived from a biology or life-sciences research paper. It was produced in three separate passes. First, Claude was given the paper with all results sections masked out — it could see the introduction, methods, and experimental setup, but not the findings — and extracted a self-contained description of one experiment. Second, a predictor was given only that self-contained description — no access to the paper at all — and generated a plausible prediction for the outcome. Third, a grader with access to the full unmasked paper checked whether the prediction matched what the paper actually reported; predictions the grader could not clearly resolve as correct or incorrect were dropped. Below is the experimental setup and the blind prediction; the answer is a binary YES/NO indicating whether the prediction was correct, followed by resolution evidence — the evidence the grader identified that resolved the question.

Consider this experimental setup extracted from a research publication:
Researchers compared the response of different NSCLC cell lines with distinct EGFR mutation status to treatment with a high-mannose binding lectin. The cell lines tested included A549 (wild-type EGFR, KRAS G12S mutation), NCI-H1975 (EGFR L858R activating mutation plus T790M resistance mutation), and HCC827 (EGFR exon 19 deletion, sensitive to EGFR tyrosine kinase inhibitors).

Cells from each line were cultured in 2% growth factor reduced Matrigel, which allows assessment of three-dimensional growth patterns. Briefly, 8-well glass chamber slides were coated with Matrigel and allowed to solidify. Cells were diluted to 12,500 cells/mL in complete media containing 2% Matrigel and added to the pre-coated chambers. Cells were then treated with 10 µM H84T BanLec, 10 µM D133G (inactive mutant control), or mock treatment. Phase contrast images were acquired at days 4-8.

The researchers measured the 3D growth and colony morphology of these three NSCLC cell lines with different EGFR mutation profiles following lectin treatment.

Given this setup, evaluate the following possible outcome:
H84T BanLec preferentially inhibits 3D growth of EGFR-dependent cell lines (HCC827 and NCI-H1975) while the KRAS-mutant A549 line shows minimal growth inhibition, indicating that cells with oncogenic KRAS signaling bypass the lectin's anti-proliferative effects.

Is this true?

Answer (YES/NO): NO